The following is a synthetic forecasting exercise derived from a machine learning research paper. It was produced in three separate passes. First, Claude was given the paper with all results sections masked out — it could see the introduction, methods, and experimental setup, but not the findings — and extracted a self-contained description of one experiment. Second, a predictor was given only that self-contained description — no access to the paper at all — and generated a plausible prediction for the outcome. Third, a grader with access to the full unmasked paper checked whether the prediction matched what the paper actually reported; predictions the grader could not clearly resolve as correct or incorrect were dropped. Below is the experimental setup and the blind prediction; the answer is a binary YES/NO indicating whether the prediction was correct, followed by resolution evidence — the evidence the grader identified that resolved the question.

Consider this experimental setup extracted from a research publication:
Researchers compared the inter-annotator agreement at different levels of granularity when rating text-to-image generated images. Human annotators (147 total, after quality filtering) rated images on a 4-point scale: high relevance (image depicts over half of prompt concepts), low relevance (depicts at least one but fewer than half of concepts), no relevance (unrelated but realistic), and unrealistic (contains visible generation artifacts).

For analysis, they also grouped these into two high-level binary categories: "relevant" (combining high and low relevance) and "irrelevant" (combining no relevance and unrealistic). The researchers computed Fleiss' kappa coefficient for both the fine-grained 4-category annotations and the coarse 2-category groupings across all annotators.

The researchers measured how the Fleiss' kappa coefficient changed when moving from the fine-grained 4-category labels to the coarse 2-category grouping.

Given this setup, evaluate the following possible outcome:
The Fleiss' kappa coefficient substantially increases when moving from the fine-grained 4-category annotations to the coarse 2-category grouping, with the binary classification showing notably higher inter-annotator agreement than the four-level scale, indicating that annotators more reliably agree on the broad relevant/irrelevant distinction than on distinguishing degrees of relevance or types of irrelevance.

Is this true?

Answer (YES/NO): YES